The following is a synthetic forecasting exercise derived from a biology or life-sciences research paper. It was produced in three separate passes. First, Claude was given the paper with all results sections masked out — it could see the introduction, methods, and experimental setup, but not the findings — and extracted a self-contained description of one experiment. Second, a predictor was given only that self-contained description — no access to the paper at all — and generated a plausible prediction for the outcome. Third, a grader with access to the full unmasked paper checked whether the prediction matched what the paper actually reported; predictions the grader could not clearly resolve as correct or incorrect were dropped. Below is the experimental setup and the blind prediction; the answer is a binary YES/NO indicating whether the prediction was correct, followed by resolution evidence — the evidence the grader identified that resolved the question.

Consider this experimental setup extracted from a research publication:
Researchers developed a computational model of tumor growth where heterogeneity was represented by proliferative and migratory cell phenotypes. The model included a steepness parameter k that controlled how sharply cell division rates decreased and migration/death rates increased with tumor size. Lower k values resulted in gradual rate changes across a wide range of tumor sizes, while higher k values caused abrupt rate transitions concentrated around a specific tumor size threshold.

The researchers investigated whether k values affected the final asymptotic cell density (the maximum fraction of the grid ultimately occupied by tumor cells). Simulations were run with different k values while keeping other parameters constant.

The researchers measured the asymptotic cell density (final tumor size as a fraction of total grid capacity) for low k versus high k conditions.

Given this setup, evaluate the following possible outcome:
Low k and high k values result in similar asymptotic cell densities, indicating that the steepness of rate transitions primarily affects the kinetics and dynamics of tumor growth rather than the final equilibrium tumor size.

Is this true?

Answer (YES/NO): NO